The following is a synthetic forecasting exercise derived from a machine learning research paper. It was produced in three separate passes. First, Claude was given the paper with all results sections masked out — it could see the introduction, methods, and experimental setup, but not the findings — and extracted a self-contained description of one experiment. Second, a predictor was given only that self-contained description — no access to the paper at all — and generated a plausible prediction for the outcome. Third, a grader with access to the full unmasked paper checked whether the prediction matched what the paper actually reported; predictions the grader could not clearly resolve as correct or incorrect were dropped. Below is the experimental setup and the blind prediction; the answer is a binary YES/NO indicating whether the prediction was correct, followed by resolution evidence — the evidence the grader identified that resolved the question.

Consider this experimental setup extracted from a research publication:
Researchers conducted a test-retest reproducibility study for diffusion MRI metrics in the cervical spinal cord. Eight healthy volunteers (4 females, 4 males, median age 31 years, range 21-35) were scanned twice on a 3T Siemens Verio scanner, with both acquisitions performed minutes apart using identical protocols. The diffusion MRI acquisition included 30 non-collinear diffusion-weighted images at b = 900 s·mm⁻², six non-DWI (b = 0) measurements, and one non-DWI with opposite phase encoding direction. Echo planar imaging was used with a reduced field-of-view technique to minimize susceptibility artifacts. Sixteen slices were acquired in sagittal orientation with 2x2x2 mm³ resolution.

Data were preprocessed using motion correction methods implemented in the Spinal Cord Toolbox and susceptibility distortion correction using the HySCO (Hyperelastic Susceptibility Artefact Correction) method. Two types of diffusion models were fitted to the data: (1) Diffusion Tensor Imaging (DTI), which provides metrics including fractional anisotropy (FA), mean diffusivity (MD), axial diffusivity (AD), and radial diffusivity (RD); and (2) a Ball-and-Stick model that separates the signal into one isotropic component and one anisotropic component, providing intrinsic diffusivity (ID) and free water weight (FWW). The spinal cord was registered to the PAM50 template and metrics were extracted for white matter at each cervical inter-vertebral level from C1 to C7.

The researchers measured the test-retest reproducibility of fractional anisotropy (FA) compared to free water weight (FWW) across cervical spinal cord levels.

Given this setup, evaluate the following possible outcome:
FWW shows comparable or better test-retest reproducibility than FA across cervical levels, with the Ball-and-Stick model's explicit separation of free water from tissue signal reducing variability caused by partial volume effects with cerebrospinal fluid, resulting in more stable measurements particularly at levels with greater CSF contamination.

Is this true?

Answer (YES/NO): YES